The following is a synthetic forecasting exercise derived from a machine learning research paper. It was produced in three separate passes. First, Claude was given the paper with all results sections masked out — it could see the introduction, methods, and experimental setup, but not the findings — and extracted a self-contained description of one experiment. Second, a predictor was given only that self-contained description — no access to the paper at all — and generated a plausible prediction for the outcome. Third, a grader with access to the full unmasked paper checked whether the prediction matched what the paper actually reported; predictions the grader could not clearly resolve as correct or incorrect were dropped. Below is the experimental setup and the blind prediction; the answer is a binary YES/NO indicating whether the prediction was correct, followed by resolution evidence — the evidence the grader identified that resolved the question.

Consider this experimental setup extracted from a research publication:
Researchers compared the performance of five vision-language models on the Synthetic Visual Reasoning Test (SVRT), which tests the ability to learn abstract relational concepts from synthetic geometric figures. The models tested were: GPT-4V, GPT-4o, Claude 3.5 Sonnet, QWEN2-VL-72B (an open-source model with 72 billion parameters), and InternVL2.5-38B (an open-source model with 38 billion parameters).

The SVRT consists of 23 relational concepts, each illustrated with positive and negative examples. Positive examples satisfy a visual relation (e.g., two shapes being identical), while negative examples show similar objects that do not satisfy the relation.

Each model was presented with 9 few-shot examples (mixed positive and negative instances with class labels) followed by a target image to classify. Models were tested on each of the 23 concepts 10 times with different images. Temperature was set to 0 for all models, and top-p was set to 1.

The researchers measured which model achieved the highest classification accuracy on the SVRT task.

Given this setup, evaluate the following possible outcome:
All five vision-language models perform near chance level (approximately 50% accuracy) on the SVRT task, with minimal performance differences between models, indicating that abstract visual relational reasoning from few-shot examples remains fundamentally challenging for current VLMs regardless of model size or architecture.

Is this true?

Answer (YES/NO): NO